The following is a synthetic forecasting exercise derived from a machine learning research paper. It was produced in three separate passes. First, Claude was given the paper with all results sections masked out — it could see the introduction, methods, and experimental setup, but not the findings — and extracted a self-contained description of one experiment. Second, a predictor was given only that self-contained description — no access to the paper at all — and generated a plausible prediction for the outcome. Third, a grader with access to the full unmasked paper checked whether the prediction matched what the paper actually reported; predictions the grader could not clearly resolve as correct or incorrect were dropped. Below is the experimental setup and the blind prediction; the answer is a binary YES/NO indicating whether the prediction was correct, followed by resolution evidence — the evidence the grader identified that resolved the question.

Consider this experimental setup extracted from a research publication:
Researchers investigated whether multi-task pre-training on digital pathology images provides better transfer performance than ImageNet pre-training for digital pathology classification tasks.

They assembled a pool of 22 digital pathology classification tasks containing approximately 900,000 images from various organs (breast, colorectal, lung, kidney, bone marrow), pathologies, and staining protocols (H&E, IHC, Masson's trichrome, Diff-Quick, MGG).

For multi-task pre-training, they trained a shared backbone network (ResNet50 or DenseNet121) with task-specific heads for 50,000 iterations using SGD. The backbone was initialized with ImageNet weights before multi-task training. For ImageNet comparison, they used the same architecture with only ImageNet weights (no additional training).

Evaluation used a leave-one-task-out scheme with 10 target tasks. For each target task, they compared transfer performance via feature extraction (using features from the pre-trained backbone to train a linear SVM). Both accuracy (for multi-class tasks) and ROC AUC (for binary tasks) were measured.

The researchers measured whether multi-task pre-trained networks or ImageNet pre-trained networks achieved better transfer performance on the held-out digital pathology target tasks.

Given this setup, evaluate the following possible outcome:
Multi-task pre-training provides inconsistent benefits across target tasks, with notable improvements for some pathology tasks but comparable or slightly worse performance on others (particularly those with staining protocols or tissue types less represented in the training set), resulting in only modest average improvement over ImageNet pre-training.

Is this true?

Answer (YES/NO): NO